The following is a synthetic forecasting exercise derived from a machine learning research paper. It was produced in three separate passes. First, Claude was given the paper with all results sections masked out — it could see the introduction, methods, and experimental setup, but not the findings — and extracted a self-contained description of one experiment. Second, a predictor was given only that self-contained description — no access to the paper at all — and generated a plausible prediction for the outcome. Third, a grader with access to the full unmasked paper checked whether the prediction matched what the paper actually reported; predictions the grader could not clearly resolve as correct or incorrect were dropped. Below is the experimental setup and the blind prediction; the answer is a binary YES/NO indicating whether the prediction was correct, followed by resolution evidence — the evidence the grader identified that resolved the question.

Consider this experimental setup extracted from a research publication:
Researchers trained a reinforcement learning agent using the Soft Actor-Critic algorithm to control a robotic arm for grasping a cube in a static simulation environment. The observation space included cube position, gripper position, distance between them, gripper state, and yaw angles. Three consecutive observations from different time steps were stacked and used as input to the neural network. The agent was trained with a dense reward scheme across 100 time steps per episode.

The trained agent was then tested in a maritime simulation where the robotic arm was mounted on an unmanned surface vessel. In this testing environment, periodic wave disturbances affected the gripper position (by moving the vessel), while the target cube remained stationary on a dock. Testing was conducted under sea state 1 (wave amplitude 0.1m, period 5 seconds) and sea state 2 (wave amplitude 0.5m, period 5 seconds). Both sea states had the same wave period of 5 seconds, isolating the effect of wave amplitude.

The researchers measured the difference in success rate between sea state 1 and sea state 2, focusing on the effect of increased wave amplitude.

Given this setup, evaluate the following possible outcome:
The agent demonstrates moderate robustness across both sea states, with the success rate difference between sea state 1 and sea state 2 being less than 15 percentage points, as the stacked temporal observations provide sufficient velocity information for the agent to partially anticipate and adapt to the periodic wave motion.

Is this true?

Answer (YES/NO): YES